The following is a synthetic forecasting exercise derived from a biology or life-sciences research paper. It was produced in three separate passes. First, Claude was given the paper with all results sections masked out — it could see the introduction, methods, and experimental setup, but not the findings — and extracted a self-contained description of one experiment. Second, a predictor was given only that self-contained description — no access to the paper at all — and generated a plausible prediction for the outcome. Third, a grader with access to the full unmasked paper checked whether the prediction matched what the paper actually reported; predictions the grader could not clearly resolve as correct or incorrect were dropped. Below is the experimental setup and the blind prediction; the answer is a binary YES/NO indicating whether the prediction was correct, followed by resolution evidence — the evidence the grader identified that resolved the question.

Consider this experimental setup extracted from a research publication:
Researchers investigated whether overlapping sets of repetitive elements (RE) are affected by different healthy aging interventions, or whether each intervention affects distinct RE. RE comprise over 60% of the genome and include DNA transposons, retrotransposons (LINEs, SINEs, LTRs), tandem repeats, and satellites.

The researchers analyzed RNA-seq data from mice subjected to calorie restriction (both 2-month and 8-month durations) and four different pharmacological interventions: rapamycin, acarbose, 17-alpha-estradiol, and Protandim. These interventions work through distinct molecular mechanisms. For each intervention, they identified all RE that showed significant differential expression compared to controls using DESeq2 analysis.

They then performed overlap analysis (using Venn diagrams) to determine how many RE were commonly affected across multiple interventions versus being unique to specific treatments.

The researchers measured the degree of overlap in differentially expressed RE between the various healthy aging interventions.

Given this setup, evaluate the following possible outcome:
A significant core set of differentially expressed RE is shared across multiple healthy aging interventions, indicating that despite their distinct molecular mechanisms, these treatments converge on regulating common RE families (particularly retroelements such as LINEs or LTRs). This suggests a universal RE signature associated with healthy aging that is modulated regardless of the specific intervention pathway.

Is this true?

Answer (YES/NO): NO